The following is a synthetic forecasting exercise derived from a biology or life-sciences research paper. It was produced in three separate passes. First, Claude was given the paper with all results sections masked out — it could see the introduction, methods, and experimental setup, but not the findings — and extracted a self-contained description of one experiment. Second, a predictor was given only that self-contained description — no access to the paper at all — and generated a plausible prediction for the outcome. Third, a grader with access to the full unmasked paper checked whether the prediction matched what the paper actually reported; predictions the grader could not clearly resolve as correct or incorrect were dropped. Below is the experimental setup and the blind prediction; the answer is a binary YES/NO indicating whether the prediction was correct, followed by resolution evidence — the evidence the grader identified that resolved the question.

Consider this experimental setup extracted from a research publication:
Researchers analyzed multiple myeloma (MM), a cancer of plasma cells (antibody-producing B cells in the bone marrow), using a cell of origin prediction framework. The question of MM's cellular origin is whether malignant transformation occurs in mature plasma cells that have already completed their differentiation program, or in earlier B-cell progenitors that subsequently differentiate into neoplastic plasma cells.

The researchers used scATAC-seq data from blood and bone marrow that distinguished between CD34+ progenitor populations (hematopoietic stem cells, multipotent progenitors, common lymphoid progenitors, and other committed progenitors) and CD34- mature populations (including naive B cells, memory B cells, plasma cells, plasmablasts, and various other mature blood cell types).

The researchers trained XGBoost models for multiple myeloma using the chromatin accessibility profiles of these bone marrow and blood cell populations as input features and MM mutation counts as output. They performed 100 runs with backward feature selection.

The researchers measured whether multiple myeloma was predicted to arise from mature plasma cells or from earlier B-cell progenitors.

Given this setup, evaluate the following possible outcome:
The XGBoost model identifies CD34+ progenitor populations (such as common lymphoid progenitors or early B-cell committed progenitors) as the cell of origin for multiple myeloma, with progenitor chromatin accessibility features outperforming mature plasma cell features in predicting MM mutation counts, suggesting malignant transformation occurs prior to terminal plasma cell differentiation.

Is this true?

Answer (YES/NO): NO